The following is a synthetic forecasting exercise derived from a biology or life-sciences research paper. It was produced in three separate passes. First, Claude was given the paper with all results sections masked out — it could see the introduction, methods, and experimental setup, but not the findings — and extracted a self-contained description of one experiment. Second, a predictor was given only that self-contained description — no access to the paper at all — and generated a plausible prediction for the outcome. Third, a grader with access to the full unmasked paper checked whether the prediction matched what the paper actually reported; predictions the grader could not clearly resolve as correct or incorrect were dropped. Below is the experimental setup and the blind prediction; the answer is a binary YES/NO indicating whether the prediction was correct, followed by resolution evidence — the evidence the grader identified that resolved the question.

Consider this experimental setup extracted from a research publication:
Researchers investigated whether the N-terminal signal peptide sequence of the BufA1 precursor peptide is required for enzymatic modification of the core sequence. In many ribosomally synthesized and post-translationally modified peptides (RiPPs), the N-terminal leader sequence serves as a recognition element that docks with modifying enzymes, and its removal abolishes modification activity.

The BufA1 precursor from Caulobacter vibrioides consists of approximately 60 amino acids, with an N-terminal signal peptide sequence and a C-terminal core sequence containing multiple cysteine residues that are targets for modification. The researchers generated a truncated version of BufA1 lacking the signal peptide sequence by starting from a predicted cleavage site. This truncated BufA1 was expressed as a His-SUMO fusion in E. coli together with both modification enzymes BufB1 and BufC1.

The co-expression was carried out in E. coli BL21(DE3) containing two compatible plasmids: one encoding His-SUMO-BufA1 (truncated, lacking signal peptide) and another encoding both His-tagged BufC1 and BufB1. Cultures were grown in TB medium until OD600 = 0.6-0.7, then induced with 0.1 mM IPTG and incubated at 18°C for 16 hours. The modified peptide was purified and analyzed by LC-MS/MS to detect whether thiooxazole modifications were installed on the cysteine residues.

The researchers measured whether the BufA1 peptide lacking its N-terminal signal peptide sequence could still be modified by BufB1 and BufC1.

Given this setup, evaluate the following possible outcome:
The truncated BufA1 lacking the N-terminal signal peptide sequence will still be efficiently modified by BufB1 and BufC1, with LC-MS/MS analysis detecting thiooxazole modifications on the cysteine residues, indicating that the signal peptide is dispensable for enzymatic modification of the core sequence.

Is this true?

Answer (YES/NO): NO